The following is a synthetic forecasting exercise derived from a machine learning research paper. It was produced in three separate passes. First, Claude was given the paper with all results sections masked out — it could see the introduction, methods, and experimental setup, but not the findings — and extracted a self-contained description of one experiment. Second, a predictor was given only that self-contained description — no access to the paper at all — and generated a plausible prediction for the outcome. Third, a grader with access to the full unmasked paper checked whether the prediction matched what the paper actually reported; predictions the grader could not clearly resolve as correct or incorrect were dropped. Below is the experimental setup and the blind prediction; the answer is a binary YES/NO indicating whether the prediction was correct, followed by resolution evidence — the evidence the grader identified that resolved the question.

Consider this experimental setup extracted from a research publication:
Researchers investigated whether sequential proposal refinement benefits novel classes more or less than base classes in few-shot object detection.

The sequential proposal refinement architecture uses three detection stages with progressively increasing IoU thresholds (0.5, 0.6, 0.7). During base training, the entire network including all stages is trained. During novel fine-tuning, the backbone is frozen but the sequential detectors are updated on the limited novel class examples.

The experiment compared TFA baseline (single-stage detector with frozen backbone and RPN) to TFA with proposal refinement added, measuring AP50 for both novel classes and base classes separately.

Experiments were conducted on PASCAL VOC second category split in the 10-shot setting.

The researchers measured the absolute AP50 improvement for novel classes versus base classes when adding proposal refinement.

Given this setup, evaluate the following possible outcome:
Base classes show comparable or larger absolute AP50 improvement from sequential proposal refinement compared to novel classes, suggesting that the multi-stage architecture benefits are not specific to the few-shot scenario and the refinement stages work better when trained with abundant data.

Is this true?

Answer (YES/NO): NO